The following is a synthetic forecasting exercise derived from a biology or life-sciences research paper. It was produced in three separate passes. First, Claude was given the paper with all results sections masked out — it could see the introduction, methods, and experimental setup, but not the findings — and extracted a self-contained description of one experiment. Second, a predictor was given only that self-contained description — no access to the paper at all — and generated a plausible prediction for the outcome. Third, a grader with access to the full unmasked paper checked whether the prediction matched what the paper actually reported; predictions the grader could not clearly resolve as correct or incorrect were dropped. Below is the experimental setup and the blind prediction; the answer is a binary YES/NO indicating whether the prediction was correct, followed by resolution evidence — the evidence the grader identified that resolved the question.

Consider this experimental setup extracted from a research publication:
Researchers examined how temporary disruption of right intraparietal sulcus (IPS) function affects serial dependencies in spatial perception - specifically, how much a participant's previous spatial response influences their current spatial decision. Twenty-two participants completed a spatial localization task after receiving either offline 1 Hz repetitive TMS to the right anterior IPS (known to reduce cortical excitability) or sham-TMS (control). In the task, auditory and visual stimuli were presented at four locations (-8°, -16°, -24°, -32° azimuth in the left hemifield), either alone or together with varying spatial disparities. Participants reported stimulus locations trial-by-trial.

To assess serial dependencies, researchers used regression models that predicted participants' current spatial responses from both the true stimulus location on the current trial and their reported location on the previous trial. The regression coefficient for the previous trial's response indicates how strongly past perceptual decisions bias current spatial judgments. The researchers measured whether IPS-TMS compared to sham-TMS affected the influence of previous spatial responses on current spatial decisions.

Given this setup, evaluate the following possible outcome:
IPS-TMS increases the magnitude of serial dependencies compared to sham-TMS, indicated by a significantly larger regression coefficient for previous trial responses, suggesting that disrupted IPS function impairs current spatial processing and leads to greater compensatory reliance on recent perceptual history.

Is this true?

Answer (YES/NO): NO